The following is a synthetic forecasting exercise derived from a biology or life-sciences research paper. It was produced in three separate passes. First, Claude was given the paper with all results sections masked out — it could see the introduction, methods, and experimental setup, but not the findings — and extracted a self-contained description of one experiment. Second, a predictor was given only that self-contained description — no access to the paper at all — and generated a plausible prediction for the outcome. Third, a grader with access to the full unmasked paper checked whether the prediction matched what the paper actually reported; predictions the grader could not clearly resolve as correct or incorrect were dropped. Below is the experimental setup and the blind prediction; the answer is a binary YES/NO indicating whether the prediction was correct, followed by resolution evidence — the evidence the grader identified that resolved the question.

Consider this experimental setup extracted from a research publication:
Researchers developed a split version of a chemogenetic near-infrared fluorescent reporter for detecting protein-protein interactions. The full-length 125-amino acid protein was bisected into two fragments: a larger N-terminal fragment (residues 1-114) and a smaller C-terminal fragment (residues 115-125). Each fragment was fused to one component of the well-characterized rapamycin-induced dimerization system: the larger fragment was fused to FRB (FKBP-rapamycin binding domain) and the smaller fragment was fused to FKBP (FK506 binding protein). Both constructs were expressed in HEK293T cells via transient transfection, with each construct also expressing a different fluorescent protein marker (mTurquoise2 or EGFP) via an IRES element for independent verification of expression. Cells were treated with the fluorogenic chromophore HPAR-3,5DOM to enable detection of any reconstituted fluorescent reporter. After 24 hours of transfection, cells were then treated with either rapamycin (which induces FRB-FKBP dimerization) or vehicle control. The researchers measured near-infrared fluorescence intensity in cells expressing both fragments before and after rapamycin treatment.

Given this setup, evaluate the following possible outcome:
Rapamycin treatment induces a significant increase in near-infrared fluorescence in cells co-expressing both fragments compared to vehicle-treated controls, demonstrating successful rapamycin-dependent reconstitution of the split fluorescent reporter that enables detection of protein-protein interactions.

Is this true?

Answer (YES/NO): NO